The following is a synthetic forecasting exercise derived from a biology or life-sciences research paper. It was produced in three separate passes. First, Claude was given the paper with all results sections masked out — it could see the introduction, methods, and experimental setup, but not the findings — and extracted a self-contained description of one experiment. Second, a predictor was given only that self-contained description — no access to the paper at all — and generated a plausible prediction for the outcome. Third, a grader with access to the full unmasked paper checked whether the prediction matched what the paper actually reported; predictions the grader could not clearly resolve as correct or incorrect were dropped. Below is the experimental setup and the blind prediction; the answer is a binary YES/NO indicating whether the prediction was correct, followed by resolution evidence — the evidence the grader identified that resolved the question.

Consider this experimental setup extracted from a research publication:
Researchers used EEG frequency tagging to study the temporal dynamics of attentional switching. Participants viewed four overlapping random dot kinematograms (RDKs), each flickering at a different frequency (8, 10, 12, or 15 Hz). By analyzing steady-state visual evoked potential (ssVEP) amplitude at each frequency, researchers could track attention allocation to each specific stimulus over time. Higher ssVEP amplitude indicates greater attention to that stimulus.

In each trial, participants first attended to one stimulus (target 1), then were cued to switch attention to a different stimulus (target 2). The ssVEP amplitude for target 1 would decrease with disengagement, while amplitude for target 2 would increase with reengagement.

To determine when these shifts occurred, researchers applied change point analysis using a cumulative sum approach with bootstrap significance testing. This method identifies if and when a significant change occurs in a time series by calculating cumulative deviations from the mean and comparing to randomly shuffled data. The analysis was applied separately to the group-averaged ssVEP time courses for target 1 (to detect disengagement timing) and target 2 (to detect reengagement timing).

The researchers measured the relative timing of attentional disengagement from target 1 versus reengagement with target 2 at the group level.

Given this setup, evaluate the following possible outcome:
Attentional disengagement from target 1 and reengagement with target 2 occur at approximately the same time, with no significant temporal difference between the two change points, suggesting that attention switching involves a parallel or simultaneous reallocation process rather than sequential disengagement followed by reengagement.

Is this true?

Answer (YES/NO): NO